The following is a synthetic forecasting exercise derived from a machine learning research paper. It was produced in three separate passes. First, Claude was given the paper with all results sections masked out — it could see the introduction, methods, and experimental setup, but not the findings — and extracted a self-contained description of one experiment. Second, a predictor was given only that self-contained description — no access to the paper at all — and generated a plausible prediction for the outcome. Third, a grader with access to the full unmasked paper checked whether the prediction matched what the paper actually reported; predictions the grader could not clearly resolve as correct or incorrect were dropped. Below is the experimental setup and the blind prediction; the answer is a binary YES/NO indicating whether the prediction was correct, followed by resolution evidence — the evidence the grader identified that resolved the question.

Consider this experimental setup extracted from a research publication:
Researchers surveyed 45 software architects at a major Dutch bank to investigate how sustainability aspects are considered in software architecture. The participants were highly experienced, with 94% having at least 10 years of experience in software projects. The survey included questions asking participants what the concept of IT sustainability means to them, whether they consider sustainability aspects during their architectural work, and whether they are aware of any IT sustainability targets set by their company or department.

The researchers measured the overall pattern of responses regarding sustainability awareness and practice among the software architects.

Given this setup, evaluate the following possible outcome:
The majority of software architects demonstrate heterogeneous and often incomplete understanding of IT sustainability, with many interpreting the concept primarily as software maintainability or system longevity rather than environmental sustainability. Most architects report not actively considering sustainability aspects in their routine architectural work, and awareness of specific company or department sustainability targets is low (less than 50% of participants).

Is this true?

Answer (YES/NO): NO